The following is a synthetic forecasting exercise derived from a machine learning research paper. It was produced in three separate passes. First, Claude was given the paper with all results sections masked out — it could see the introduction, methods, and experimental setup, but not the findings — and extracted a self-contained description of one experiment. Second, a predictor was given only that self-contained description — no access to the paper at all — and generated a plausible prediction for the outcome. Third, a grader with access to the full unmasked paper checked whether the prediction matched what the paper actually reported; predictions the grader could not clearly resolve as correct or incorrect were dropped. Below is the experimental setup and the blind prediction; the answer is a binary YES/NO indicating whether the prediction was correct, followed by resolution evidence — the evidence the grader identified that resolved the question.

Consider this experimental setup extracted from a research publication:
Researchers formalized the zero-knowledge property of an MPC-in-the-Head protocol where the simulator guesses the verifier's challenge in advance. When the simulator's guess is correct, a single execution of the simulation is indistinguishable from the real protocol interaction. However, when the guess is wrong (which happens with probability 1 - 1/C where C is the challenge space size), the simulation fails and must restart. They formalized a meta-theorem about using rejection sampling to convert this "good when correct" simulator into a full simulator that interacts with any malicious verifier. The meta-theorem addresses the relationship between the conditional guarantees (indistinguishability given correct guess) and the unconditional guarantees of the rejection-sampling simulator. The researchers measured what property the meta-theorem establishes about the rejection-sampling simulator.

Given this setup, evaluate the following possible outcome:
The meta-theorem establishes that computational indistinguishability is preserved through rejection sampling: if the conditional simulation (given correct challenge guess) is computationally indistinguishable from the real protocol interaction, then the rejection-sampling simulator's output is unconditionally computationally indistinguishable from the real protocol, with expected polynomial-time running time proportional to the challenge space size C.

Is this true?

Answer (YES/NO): NO